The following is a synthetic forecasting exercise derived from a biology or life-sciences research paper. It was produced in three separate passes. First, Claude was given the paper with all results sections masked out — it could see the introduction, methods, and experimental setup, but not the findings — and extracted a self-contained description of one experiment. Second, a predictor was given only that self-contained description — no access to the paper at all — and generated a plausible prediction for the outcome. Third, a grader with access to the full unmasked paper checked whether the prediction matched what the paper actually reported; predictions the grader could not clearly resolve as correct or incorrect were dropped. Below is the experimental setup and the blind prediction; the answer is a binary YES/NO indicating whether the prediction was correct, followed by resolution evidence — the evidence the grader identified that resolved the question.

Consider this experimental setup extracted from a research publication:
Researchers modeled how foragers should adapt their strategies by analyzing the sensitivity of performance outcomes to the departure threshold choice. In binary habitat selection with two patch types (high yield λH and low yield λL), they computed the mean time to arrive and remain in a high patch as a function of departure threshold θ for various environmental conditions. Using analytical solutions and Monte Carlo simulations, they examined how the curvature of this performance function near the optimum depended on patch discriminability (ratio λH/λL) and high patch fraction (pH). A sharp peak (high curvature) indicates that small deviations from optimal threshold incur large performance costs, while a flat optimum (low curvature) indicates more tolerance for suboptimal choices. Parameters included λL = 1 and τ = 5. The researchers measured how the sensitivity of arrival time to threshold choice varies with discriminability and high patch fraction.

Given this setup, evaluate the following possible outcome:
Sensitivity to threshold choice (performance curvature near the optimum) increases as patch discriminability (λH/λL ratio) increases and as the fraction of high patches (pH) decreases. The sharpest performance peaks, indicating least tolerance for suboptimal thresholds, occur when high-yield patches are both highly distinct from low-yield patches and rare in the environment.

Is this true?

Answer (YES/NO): NO